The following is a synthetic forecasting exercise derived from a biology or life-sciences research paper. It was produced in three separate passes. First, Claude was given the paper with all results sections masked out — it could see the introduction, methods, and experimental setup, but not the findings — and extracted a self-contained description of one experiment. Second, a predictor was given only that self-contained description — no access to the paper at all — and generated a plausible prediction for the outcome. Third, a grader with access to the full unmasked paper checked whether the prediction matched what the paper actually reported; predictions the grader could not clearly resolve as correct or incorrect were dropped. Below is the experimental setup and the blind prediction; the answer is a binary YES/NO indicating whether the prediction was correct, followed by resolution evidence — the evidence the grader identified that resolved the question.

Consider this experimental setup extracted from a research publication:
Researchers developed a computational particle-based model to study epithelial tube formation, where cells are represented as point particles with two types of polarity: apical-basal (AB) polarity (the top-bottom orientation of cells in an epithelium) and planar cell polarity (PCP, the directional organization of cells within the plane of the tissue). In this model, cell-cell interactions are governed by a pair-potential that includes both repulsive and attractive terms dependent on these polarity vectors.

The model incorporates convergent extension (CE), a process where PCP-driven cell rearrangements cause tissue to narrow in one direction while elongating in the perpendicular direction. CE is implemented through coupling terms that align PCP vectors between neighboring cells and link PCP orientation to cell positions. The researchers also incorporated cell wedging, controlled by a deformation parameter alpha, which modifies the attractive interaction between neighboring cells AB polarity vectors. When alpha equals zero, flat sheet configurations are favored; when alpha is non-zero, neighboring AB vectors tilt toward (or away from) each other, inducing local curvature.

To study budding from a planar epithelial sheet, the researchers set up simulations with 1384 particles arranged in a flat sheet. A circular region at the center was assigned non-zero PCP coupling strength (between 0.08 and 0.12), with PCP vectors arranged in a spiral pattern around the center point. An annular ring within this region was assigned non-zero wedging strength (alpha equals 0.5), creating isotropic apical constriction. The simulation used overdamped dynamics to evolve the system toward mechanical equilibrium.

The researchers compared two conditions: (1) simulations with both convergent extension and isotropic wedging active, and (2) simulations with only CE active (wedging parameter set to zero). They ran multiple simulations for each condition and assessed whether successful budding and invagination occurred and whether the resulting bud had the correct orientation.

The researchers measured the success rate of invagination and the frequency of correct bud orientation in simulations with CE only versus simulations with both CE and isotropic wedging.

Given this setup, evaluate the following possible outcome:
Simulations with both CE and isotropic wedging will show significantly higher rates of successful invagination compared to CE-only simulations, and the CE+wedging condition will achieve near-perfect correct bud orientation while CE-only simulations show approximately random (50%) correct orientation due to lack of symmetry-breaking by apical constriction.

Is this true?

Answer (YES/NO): YES